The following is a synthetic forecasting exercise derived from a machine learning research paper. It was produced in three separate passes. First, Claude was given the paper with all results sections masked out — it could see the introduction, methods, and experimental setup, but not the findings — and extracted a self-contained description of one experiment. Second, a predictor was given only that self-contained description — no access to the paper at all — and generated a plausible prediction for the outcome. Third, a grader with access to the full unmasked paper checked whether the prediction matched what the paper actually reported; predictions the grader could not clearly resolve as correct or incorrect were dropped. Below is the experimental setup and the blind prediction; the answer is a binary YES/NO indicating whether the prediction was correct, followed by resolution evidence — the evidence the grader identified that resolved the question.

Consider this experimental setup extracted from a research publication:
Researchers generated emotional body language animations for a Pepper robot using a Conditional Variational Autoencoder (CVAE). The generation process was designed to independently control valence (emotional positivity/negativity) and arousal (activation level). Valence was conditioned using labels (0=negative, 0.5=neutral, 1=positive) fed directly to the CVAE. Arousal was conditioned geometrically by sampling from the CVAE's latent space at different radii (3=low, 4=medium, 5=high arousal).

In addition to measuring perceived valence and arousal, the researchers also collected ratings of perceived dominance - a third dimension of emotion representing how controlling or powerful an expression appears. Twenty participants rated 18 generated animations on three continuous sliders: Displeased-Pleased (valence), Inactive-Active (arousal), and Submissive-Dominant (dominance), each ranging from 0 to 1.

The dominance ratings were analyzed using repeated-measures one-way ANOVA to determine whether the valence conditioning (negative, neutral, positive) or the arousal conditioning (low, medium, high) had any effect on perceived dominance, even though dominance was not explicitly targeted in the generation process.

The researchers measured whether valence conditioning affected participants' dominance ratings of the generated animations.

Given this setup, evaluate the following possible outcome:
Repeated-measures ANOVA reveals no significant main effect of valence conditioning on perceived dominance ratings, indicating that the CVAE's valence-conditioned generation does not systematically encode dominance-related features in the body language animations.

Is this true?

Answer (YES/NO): NO